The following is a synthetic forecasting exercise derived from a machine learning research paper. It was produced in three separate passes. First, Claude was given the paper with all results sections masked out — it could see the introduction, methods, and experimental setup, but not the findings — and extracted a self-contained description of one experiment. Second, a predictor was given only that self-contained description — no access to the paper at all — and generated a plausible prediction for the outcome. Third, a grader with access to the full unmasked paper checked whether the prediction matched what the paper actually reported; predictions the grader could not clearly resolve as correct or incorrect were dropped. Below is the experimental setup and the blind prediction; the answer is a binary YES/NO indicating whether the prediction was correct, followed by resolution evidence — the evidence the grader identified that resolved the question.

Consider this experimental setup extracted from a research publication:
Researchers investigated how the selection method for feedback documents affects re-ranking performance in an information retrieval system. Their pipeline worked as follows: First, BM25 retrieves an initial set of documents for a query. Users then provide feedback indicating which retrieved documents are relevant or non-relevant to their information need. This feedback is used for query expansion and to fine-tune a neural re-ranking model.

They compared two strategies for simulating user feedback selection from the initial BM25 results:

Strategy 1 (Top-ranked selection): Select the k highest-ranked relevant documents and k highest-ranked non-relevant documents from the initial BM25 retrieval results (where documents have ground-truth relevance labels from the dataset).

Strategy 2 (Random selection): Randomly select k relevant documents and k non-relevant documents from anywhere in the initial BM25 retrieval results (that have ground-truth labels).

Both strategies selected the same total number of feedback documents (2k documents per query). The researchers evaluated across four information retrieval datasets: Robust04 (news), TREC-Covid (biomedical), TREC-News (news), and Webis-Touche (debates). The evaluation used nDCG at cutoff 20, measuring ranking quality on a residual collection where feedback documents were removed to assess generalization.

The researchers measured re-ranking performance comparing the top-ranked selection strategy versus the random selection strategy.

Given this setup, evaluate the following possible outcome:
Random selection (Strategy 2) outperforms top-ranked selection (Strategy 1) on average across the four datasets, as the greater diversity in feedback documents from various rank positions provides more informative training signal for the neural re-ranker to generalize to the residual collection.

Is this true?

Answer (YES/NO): NO